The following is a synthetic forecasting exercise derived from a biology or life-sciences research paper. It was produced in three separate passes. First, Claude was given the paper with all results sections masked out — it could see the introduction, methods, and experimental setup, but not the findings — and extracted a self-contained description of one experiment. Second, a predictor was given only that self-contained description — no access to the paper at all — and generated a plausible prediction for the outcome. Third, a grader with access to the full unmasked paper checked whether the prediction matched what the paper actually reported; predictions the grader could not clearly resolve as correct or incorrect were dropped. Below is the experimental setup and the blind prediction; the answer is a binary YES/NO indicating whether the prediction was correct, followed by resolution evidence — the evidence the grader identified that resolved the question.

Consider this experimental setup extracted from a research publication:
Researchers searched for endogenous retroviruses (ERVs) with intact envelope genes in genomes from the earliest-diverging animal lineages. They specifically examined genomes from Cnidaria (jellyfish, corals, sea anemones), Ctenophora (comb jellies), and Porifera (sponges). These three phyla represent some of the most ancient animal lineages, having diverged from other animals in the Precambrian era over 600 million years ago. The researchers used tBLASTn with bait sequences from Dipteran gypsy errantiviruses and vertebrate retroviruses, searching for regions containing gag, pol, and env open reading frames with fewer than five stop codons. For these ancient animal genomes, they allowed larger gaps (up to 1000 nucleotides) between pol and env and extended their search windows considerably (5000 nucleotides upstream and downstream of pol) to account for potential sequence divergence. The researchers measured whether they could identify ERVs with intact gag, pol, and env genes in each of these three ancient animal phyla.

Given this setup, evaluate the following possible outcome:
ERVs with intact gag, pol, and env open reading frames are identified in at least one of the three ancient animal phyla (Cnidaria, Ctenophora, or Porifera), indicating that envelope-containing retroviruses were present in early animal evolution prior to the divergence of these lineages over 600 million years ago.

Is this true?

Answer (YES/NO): YES